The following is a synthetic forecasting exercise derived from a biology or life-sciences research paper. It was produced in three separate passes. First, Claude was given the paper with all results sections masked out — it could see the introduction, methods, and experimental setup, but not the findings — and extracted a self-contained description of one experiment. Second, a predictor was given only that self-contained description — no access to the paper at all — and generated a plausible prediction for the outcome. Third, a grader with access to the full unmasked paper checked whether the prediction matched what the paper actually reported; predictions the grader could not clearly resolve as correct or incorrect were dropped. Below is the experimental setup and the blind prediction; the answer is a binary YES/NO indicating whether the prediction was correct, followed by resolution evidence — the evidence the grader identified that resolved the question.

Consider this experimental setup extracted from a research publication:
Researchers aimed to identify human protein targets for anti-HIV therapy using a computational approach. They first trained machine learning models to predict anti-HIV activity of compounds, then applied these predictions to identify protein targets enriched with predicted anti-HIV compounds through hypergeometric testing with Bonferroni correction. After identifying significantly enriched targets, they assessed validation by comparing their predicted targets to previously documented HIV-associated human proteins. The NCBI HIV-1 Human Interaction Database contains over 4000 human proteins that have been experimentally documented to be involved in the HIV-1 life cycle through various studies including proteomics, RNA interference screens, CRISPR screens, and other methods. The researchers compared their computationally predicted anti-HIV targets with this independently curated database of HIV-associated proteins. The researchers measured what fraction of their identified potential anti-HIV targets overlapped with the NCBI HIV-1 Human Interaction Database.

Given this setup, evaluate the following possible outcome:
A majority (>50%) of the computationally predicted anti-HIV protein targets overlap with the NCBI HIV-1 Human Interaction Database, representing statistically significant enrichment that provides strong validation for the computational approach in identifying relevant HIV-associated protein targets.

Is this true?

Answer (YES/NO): NO